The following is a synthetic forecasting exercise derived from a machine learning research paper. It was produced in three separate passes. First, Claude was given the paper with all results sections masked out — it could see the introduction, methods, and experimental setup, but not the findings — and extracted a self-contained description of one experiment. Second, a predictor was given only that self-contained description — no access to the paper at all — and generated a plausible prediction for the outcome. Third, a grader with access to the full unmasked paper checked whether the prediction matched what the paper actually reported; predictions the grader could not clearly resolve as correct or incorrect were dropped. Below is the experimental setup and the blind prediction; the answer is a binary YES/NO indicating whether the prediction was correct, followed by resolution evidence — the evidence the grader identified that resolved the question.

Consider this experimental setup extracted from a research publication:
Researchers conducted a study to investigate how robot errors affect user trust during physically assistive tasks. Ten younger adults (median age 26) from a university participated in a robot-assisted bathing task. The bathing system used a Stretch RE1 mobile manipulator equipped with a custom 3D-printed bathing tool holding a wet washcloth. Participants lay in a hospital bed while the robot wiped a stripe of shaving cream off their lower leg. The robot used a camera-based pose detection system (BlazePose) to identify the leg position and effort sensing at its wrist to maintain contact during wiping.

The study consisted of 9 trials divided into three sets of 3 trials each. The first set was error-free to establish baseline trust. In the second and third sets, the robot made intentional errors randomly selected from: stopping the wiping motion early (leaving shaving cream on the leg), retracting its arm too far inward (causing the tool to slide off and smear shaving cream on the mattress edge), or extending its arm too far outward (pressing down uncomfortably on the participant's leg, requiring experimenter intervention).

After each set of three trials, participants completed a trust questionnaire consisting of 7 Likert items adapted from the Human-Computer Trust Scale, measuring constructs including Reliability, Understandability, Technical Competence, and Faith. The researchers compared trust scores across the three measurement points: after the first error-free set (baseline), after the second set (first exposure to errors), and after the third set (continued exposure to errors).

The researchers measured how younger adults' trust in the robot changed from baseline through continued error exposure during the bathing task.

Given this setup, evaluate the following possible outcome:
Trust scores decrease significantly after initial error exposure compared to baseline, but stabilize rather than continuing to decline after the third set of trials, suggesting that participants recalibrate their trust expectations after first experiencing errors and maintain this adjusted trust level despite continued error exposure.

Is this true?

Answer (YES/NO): NO